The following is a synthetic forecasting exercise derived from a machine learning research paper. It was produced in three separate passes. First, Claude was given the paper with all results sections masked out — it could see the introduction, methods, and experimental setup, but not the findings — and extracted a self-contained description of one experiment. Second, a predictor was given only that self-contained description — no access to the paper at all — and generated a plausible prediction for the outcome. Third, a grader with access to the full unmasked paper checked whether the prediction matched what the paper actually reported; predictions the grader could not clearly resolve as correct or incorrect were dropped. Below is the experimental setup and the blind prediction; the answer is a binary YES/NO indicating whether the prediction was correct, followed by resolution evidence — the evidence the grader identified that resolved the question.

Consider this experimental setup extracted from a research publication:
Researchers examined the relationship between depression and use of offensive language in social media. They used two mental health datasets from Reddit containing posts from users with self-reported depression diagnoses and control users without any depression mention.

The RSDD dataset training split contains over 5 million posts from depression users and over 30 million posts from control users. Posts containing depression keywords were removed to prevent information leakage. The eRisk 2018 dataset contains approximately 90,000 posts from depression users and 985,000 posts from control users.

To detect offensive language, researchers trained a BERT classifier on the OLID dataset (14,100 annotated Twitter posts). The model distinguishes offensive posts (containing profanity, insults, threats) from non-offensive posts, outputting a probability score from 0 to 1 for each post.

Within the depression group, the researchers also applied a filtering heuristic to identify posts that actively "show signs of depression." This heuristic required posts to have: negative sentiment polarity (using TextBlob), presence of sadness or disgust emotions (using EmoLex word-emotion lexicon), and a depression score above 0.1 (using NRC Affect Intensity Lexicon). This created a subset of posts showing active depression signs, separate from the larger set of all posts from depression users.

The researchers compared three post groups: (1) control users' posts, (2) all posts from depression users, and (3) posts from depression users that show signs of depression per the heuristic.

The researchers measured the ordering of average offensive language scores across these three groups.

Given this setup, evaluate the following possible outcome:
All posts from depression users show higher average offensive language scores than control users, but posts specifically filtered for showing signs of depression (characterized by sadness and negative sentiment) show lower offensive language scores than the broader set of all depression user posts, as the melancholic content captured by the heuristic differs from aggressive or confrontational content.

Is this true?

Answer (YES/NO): NO